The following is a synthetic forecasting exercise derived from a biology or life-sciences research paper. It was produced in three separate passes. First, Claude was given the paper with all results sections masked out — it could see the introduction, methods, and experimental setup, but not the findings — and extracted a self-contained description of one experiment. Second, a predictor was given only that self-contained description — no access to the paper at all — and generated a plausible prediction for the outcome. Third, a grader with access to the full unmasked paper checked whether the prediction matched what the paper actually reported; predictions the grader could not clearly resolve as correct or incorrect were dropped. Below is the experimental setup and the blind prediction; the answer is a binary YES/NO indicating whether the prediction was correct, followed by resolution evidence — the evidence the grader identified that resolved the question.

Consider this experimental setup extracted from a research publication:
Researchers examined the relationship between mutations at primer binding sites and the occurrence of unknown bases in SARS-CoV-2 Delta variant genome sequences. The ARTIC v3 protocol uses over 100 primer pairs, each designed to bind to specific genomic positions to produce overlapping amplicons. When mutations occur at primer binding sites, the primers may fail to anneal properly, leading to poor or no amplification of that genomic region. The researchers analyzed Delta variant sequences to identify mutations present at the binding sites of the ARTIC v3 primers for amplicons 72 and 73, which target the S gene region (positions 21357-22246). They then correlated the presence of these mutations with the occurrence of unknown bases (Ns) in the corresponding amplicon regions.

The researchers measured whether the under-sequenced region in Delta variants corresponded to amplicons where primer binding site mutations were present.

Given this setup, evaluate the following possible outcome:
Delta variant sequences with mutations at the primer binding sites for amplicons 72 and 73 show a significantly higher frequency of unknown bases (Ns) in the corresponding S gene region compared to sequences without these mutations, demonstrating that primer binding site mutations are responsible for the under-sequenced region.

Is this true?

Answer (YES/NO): YES